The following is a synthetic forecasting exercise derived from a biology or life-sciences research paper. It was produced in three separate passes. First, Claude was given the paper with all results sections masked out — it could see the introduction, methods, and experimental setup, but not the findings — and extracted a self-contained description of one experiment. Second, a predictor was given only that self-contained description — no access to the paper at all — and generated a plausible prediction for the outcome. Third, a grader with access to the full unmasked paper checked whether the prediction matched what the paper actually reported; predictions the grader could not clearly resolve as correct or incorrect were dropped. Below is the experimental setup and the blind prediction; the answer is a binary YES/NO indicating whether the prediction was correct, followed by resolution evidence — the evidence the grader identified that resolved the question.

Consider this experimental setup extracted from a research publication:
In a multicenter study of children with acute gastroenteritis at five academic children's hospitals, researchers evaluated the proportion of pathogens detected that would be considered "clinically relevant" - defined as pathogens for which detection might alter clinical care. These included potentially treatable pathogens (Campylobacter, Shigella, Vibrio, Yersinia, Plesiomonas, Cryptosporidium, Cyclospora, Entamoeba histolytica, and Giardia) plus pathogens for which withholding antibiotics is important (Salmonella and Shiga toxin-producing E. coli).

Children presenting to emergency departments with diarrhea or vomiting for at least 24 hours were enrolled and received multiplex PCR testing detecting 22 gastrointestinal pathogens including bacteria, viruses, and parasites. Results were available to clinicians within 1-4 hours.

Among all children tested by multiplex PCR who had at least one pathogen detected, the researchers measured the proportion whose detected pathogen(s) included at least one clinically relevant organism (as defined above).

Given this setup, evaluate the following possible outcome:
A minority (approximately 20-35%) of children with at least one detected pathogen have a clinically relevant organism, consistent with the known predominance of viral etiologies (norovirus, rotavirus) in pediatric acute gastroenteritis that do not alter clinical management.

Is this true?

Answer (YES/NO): YES